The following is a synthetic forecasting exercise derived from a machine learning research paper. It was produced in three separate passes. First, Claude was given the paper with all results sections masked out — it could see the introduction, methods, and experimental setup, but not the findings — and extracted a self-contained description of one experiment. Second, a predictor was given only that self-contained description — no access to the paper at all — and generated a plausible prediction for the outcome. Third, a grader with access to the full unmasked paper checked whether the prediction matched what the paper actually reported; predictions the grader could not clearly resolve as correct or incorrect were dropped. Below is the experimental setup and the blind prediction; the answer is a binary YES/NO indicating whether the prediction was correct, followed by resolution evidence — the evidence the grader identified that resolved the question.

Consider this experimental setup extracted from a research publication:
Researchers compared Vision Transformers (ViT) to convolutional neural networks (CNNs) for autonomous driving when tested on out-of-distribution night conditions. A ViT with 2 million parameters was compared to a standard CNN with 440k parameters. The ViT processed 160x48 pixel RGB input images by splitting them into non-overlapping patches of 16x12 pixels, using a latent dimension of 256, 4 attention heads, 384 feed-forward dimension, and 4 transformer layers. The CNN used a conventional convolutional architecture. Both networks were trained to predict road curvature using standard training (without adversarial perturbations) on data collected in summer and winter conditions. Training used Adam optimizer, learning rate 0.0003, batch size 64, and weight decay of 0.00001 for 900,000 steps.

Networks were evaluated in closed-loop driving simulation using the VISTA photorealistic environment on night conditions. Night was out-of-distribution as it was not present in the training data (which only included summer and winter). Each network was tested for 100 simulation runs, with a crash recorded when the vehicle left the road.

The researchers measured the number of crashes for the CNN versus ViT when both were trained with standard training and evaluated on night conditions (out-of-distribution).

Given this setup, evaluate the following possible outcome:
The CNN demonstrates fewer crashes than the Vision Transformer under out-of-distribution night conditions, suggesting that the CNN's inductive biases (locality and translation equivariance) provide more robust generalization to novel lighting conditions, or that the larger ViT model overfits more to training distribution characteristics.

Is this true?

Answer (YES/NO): YES